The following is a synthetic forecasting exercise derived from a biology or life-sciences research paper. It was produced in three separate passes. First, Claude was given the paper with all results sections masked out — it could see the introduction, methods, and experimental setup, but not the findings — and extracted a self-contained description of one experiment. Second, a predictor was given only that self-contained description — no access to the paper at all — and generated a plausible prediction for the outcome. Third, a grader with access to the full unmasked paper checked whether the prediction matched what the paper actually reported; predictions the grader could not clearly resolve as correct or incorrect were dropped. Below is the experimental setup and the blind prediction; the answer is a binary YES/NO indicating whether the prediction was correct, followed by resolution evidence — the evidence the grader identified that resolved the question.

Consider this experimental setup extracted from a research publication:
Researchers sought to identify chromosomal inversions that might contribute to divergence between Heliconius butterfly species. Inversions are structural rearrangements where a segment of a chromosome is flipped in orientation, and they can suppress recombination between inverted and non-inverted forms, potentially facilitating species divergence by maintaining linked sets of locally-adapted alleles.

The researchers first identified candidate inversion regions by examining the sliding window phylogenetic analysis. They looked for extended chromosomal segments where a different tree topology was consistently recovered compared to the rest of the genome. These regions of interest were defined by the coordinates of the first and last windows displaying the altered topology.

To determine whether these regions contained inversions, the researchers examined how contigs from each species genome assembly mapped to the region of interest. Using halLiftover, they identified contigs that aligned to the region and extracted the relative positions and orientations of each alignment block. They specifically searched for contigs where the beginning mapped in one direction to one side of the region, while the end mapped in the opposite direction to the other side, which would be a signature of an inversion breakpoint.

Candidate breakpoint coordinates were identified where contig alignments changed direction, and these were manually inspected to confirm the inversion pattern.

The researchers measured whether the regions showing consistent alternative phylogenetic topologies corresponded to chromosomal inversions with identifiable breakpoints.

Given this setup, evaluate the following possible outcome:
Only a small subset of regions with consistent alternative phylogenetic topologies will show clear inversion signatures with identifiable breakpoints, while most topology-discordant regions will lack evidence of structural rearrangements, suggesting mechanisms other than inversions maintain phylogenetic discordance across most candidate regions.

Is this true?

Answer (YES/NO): YES